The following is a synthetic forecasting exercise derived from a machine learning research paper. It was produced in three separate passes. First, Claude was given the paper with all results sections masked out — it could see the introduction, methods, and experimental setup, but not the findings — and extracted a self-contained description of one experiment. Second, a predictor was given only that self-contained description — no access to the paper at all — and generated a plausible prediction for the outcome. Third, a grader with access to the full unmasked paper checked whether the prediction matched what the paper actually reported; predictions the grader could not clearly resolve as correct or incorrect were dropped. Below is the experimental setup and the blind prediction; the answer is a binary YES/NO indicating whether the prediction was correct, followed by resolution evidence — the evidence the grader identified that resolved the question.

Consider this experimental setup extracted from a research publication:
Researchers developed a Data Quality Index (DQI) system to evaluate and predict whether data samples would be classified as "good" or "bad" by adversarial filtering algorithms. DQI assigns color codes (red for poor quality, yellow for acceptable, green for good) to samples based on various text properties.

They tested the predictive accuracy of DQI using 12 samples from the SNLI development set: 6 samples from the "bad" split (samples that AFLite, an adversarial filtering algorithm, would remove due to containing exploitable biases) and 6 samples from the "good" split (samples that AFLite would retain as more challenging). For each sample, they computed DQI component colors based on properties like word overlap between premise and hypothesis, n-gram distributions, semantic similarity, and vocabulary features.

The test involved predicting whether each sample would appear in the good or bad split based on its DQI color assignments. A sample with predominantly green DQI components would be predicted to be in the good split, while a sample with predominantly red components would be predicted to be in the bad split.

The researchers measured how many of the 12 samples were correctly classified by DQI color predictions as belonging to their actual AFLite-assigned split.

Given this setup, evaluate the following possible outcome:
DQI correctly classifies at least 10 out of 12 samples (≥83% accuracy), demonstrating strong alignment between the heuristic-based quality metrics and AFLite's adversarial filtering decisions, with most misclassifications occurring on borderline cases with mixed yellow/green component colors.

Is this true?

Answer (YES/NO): NO